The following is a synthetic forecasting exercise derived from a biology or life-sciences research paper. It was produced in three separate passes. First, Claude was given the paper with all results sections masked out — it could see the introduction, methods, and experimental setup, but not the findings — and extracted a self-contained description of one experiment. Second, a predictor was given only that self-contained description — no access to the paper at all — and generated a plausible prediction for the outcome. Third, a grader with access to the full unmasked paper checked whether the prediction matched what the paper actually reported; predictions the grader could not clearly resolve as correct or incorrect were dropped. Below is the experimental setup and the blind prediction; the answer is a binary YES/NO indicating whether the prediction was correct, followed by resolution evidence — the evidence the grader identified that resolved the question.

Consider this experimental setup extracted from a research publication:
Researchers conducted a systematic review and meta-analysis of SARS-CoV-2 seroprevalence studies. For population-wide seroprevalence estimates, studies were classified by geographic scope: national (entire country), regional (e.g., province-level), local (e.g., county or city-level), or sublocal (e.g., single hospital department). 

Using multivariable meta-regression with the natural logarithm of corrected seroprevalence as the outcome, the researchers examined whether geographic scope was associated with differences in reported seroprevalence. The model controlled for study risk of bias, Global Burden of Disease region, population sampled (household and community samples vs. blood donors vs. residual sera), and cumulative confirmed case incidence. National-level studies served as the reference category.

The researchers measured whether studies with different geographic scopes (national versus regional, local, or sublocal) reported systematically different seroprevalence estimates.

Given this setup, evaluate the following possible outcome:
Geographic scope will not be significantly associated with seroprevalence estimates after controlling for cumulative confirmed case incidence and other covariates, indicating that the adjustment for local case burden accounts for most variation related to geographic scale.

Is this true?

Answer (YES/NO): NO